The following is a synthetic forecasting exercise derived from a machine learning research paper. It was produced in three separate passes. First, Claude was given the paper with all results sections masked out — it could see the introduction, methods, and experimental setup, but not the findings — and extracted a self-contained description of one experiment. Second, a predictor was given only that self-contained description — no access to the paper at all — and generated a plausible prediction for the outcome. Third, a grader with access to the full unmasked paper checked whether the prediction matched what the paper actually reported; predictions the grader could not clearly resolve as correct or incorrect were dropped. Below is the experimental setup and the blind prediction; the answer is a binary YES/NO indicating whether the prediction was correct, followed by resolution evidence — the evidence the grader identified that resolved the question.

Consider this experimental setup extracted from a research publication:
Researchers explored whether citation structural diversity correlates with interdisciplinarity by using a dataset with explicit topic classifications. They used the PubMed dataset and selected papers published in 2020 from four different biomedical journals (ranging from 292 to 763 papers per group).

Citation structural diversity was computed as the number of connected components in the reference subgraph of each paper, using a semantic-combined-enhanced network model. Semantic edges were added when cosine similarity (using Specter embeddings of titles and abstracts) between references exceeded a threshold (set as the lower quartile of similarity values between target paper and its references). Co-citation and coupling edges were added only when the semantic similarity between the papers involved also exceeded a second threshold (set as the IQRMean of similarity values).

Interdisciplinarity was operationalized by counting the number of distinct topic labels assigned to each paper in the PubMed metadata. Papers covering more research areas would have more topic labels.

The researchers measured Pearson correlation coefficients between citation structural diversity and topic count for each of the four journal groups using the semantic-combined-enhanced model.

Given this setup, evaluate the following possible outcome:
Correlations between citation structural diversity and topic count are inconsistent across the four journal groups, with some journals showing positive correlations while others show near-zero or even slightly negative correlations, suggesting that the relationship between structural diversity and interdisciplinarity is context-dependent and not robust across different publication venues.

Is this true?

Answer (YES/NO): NO